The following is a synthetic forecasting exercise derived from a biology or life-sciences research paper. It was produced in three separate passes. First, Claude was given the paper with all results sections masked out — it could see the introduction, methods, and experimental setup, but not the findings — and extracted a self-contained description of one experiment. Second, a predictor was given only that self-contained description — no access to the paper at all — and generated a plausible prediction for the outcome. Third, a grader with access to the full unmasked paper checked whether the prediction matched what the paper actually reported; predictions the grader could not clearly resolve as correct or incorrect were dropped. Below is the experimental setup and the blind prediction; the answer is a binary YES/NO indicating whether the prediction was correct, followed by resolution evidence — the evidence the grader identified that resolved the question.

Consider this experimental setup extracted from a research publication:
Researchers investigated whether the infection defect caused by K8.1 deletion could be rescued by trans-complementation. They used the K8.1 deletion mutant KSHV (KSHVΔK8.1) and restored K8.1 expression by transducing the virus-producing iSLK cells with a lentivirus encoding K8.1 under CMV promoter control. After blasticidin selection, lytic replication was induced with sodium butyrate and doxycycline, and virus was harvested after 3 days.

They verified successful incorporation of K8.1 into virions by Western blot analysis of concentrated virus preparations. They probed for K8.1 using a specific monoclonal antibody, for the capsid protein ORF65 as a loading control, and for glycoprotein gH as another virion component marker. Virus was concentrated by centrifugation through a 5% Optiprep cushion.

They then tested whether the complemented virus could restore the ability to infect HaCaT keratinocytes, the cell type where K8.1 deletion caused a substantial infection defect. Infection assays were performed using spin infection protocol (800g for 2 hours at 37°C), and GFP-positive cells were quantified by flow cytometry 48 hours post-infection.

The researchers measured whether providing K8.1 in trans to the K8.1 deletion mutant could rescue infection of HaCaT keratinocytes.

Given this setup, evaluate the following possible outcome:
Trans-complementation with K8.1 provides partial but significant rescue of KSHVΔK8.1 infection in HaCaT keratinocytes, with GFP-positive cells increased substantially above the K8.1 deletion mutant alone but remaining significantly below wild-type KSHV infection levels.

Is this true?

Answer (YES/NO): YES